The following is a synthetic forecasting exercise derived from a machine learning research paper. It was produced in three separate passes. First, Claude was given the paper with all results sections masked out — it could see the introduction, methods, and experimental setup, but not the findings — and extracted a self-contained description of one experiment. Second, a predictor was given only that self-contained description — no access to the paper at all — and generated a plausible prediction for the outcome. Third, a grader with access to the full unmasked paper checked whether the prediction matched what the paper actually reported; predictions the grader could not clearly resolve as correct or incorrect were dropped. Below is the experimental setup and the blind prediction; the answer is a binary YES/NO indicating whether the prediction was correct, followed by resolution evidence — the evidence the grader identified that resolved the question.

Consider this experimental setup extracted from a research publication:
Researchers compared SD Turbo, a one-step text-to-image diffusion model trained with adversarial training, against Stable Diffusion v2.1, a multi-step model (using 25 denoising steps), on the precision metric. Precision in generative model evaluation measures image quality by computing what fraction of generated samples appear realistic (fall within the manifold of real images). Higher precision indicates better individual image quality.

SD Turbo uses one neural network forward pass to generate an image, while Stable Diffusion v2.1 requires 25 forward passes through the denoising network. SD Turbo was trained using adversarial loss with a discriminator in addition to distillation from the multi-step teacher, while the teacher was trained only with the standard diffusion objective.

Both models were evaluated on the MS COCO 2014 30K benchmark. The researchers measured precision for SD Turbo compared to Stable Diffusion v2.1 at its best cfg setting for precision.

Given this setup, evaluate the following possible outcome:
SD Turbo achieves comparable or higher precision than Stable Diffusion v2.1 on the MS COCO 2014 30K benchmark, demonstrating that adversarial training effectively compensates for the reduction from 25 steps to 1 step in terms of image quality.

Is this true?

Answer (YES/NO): YES